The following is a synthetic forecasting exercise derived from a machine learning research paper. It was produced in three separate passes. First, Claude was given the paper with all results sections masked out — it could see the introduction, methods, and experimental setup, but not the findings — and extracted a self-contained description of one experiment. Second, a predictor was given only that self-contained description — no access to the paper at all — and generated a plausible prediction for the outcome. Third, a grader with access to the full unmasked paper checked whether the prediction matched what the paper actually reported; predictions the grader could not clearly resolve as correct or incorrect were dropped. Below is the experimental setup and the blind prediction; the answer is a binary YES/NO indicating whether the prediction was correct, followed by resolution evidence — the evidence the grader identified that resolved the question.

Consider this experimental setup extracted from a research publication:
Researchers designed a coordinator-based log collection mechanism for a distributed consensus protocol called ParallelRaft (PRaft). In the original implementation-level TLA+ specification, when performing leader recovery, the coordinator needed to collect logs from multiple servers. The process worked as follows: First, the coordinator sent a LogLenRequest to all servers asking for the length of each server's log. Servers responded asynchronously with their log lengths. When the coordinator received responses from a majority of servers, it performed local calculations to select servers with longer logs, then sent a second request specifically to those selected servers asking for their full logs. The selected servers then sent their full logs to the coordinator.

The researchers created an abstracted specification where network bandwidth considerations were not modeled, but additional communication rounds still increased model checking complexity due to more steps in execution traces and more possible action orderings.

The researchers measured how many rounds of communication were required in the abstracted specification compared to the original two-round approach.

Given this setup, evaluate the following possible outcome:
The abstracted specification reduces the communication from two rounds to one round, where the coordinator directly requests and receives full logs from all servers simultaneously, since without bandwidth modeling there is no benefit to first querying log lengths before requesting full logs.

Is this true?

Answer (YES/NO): YES